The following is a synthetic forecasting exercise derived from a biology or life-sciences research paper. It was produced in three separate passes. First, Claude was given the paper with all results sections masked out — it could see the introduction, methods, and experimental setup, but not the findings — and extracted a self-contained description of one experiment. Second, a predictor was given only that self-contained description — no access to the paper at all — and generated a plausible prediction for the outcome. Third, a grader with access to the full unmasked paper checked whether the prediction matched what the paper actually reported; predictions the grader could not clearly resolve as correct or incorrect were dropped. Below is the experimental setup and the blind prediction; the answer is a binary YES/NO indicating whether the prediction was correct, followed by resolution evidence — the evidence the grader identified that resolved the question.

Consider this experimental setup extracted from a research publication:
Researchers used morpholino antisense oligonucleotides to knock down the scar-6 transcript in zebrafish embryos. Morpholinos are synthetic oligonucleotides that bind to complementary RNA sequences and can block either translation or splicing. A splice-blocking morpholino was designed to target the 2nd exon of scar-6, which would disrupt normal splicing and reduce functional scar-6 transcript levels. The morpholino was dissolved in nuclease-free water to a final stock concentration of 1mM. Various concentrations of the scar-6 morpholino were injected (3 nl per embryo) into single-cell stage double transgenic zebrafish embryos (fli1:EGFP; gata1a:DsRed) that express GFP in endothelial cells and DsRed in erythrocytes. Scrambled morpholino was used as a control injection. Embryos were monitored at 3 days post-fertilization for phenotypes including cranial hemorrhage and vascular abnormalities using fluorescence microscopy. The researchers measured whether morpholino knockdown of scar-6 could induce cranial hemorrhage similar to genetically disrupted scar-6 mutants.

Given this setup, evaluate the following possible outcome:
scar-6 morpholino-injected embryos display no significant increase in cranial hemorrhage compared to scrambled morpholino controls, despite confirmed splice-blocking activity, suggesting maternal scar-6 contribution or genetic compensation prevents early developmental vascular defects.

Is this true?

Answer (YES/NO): NO